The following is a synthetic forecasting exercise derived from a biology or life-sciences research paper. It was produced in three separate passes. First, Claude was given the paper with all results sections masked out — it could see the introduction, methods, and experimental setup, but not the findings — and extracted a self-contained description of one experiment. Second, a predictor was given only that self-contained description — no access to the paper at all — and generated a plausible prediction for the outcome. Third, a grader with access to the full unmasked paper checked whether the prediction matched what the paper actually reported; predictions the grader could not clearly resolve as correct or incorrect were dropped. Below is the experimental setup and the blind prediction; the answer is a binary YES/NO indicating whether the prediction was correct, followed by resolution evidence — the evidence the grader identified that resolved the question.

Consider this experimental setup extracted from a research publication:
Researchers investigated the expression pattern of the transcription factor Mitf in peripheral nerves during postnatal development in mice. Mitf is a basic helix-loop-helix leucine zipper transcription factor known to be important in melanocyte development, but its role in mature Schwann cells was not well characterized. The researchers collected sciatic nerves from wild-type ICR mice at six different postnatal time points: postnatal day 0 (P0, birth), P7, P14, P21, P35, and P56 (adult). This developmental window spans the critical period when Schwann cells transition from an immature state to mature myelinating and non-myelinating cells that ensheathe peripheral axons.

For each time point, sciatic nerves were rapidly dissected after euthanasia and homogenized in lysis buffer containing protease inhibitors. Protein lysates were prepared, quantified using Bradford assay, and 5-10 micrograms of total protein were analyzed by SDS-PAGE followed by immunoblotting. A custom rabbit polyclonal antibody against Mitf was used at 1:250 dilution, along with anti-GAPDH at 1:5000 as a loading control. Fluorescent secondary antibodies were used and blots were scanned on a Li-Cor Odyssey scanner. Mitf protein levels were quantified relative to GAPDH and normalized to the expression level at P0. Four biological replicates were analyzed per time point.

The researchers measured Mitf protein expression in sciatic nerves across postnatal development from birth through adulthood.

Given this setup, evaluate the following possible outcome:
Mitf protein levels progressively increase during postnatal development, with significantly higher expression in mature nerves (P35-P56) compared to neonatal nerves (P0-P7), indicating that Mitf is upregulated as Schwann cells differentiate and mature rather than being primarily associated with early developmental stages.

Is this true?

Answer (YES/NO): YES